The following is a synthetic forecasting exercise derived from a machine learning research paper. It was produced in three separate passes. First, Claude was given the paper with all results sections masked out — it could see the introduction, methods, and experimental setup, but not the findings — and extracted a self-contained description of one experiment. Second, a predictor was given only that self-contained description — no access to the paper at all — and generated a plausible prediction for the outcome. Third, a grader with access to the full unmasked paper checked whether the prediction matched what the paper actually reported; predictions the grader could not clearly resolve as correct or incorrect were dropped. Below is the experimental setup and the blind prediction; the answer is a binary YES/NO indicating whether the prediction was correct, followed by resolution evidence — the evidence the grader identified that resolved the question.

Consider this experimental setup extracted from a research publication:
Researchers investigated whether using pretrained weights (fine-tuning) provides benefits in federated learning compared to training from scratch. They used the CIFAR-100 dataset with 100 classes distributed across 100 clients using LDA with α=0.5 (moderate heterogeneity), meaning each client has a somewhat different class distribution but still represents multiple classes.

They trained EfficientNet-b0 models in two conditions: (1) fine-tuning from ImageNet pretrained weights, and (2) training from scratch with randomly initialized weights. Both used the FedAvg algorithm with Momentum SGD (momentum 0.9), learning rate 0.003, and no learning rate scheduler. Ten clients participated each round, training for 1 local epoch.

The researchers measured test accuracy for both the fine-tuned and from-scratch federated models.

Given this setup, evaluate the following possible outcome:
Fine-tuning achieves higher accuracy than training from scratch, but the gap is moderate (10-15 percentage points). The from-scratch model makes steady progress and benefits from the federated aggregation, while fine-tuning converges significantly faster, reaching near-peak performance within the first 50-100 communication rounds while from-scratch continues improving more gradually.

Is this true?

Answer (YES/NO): NO